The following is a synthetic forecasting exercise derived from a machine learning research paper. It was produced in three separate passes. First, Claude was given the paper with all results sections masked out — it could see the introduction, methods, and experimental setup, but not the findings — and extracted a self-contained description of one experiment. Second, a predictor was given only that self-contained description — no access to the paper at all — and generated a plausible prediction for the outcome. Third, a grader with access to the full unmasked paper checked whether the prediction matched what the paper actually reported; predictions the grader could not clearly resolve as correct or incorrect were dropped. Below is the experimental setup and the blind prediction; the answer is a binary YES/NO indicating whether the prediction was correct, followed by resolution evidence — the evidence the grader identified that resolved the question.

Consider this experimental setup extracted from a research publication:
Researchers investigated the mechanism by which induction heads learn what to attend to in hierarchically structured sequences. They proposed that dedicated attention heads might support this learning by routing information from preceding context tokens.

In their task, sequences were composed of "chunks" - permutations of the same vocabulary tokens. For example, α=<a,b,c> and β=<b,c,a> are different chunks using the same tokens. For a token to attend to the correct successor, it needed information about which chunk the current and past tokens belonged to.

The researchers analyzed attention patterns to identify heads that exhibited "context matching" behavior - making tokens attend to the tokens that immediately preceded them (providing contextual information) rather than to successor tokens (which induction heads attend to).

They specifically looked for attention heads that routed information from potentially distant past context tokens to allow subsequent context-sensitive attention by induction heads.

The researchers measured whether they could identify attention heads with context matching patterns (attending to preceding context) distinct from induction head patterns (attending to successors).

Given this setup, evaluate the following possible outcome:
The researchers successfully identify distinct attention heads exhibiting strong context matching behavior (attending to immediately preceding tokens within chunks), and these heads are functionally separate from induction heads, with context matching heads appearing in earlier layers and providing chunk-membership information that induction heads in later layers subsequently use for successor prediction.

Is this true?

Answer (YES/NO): YES